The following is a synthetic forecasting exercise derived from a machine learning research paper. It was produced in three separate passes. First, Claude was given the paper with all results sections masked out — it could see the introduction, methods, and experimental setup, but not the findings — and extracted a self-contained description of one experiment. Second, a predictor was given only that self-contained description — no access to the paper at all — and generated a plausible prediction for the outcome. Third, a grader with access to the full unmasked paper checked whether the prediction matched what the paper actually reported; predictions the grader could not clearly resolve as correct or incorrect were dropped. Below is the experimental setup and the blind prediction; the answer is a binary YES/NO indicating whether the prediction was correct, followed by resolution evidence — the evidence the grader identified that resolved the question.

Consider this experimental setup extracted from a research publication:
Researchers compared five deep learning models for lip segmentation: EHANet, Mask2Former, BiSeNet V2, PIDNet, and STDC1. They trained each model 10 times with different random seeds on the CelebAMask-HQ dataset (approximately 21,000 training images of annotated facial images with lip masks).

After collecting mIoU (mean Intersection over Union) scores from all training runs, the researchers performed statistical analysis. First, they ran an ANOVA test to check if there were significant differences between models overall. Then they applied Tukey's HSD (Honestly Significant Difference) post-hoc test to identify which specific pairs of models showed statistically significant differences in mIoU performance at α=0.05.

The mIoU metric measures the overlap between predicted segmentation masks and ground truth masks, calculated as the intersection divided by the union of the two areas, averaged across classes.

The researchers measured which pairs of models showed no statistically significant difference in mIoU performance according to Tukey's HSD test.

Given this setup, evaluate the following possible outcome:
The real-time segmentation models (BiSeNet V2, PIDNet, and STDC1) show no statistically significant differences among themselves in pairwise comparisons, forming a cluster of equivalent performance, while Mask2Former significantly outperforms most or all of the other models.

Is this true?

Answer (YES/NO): NO